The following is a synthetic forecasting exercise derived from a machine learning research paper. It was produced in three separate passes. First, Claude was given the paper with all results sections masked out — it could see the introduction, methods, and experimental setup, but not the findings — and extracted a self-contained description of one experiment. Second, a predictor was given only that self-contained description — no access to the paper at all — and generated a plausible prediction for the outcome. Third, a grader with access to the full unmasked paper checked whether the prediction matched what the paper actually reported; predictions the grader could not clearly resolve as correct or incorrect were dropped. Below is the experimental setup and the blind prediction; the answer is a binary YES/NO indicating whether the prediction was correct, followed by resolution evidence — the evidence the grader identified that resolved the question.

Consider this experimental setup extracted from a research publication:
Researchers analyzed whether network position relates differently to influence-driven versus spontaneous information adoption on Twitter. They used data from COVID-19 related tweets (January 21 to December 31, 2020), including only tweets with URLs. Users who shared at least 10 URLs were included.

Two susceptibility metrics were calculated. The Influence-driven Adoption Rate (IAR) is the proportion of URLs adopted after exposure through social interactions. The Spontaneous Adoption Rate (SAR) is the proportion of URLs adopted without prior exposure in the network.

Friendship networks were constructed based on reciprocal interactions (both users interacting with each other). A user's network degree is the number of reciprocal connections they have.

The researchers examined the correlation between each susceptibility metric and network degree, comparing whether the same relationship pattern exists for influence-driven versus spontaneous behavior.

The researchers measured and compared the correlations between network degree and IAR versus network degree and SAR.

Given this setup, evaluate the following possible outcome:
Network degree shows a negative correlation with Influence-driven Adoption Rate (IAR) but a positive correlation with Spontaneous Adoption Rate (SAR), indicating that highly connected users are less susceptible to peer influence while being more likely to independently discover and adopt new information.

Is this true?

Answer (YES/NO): NO